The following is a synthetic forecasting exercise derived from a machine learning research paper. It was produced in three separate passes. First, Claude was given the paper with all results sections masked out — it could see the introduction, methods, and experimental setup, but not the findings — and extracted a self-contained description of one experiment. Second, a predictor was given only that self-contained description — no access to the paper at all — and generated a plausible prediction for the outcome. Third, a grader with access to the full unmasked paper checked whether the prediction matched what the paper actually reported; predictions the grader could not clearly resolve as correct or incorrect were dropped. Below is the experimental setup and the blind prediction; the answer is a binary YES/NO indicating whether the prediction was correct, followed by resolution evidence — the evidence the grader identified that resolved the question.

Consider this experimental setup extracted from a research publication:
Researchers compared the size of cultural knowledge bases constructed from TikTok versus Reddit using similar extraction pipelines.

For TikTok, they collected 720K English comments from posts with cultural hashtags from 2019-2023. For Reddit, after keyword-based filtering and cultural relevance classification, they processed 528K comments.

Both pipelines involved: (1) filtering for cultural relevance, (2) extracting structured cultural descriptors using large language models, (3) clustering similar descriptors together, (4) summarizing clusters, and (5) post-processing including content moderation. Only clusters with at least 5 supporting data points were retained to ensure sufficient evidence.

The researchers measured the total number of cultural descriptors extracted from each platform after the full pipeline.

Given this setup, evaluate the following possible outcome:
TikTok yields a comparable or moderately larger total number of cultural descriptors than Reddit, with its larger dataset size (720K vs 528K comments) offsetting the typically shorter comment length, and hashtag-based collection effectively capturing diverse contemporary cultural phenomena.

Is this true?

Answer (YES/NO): YES